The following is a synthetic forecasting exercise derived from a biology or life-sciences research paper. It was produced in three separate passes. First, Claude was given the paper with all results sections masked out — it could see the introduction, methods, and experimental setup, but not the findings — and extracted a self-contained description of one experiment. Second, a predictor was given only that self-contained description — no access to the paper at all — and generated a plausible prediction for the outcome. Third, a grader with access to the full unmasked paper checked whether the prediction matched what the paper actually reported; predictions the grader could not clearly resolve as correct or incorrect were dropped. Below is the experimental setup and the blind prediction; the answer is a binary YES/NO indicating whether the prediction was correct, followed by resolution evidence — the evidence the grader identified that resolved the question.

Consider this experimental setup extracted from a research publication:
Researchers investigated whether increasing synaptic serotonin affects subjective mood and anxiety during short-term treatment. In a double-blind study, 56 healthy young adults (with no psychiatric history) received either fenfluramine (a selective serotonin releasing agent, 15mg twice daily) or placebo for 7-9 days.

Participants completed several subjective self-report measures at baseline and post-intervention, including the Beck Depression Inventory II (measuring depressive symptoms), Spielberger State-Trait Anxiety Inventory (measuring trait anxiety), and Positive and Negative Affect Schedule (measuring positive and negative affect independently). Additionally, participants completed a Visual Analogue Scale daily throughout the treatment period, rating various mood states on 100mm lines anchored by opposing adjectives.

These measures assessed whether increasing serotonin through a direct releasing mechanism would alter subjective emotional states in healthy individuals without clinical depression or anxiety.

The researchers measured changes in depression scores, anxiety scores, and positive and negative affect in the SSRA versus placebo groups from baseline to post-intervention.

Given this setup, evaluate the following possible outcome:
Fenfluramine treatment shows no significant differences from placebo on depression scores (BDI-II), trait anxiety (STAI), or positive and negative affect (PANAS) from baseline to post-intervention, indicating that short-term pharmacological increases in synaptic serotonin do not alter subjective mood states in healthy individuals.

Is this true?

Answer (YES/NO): YES